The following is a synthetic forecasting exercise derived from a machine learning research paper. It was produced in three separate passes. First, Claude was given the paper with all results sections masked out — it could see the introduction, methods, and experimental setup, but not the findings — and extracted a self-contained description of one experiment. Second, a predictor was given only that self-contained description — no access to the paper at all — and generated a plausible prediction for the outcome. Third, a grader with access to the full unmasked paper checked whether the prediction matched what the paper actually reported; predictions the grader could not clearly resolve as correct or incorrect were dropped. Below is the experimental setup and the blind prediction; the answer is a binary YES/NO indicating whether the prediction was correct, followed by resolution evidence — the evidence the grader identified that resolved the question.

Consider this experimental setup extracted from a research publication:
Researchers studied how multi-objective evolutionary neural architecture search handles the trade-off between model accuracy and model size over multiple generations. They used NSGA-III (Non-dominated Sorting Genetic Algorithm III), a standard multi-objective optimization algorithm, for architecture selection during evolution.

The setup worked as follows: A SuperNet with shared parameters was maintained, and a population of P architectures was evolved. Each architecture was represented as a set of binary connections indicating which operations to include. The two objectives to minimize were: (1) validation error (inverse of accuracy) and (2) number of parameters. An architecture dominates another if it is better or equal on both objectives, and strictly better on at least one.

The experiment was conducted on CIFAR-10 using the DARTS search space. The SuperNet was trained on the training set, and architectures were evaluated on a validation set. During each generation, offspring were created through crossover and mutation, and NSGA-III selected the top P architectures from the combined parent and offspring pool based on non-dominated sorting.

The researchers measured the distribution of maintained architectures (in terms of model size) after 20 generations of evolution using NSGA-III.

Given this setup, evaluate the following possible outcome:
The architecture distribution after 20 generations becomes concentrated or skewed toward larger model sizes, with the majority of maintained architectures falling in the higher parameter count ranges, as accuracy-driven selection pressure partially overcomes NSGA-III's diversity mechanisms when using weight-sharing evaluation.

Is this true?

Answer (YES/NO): NO